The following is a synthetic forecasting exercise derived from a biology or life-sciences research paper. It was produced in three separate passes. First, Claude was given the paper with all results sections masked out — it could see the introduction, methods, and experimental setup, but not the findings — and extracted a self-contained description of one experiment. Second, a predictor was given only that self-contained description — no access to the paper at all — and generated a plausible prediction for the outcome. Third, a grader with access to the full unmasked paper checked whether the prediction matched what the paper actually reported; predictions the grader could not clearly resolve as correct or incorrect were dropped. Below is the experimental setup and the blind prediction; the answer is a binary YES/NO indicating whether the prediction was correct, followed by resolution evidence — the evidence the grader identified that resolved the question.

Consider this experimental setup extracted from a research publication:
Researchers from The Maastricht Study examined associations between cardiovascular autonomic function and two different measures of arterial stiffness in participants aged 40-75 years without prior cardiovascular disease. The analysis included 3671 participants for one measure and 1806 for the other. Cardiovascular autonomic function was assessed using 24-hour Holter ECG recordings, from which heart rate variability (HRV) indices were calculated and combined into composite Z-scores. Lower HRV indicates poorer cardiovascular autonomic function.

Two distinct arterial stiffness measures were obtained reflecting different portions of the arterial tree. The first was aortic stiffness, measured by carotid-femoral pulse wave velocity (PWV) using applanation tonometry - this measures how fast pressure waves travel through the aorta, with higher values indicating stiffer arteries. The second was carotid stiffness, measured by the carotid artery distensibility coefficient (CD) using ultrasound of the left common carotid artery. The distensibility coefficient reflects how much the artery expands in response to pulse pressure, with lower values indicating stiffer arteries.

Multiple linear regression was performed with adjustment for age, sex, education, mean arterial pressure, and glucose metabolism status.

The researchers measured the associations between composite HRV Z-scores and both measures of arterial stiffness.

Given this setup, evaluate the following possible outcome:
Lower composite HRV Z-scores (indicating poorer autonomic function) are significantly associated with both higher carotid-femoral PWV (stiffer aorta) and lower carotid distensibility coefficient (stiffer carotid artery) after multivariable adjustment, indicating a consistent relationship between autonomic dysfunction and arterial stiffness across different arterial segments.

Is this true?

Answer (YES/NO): YES